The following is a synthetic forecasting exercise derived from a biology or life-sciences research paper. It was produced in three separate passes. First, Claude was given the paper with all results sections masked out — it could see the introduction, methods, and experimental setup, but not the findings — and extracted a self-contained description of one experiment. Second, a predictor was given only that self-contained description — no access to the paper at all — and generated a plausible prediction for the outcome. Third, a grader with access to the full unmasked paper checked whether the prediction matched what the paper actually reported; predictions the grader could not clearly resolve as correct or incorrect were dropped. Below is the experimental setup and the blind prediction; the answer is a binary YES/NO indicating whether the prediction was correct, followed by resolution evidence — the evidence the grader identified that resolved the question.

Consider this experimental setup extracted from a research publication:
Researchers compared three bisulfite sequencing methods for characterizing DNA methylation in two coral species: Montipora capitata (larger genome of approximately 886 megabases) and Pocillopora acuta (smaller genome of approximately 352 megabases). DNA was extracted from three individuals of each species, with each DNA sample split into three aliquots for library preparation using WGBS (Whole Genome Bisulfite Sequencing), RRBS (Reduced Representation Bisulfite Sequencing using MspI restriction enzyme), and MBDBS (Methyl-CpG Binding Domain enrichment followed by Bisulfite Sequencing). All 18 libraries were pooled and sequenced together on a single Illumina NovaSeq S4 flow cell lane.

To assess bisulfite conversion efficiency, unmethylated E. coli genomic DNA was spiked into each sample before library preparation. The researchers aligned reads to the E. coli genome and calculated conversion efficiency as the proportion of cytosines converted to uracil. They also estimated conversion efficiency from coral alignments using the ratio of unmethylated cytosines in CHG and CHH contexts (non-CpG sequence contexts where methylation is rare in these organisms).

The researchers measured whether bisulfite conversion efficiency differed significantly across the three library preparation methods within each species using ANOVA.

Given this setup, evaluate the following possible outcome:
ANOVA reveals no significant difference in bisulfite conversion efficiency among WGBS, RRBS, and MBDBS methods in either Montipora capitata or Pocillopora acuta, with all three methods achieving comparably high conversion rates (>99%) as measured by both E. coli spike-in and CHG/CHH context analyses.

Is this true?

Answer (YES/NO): NO